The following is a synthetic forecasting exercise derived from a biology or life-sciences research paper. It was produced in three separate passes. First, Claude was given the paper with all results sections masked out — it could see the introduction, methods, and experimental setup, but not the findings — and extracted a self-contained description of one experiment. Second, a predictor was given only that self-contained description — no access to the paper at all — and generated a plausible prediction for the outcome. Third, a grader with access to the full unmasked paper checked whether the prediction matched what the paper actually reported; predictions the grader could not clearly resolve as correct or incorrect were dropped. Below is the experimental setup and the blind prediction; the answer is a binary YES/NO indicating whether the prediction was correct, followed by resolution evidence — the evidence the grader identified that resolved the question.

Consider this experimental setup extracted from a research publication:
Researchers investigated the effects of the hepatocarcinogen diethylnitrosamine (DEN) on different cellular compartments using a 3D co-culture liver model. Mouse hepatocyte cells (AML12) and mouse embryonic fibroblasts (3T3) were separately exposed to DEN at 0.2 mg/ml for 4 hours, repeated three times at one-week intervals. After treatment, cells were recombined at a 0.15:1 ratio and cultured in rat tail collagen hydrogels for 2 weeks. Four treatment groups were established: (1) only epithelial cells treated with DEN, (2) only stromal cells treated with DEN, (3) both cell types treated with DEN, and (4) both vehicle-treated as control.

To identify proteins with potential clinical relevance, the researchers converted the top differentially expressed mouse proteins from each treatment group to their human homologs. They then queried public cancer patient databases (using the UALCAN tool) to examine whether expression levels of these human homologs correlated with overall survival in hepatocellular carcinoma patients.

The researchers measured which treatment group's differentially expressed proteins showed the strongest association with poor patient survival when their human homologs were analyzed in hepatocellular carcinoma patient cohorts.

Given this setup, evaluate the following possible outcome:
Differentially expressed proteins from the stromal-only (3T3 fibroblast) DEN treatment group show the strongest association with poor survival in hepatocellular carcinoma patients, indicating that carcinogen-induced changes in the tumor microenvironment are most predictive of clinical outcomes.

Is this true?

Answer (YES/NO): NO